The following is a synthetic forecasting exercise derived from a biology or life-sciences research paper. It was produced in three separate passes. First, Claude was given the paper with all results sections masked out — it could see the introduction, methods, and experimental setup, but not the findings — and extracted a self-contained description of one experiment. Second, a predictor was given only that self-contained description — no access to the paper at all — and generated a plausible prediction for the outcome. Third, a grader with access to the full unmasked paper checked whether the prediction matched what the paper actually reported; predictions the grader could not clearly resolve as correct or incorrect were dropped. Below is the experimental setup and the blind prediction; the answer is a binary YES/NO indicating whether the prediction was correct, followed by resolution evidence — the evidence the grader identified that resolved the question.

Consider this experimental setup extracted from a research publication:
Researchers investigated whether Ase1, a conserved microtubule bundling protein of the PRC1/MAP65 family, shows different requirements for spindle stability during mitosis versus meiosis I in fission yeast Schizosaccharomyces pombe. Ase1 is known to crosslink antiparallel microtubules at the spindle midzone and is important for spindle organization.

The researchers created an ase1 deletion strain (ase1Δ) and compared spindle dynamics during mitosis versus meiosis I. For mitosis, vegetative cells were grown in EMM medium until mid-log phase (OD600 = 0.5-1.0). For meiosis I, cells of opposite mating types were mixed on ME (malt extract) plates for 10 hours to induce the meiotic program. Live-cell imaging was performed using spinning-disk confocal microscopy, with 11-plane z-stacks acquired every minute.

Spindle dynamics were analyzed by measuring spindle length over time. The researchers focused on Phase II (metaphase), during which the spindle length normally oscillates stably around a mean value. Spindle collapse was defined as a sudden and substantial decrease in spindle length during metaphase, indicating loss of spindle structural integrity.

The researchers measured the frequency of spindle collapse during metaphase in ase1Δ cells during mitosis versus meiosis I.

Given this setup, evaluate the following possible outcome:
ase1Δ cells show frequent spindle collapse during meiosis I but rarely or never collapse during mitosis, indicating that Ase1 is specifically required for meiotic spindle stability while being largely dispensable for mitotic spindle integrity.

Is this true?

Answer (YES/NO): NO